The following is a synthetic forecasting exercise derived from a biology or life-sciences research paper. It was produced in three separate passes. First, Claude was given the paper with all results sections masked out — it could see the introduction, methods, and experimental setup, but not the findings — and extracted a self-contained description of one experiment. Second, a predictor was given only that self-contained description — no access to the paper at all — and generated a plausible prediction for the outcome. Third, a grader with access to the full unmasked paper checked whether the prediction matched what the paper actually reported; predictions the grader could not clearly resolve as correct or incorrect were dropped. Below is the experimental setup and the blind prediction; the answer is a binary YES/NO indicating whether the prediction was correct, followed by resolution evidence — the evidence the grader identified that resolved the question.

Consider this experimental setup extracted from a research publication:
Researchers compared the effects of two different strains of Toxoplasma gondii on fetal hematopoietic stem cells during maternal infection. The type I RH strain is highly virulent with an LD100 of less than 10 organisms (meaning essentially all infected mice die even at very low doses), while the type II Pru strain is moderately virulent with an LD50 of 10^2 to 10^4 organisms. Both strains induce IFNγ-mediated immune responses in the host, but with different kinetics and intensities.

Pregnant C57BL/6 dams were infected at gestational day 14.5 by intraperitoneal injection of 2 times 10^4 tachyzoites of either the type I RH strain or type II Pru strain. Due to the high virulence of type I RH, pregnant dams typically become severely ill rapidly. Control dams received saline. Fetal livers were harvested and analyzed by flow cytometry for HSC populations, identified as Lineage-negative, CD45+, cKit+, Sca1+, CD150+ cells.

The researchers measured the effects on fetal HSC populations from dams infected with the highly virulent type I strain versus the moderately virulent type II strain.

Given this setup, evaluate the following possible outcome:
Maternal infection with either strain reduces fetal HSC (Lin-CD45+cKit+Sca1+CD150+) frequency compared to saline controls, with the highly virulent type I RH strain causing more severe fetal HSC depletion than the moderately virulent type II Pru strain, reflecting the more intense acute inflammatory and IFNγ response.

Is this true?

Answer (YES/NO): NO